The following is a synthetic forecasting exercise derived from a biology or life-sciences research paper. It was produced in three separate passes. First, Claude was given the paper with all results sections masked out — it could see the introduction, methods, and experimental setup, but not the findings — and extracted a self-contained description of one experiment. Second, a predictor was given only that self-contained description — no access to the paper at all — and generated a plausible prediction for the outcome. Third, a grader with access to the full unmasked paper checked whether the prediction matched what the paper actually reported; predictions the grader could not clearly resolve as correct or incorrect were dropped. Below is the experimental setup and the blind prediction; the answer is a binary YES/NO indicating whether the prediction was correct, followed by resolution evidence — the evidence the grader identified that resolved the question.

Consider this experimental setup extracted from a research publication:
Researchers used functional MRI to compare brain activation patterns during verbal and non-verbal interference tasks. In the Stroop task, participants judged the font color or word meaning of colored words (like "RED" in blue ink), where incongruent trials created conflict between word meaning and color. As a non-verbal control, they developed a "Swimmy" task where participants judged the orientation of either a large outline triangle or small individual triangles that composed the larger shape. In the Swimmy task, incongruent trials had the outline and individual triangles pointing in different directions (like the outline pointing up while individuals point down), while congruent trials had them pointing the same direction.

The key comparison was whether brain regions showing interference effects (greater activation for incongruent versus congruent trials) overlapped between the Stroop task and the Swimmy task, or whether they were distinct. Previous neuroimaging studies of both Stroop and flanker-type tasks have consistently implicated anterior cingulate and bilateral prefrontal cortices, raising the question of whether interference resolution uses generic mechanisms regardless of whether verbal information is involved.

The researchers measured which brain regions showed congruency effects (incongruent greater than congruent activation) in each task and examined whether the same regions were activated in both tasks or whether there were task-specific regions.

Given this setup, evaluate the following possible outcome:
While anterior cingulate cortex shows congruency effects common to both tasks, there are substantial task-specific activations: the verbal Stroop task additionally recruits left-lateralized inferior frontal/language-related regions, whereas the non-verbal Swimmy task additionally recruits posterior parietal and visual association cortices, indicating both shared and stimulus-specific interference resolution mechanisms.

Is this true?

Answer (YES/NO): NO